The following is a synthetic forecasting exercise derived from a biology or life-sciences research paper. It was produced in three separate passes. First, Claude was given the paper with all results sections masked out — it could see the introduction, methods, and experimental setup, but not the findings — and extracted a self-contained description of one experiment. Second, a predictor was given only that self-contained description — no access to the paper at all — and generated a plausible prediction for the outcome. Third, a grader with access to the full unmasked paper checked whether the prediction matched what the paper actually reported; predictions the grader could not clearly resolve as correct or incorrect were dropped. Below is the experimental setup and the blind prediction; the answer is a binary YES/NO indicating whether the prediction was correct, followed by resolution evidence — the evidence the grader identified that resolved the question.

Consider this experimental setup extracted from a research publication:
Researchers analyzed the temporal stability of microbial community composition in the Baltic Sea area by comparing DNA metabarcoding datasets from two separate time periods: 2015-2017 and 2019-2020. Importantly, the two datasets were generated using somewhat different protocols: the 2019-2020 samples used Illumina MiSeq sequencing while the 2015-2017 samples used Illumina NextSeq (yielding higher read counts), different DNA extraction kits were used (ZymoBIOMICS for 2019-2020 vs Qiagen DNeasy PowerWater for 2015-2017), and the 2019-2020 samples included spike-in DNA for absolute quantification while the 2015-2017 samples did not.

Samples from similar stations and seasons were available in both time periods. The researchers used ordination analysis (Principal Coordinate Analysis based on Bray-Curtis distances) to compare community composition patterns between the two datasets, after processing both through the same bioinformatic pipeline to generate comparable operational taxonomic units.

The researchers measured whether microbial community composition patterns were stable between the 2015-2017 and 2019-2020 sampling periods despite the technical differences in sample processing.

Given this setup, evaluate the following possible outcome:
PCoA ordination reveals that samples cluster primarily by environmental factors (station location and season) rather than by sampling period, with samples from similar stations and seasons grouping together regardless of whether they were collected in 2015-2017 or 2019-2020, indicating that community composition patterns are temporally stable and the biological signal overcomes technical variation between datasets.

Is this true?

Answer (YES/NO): YES